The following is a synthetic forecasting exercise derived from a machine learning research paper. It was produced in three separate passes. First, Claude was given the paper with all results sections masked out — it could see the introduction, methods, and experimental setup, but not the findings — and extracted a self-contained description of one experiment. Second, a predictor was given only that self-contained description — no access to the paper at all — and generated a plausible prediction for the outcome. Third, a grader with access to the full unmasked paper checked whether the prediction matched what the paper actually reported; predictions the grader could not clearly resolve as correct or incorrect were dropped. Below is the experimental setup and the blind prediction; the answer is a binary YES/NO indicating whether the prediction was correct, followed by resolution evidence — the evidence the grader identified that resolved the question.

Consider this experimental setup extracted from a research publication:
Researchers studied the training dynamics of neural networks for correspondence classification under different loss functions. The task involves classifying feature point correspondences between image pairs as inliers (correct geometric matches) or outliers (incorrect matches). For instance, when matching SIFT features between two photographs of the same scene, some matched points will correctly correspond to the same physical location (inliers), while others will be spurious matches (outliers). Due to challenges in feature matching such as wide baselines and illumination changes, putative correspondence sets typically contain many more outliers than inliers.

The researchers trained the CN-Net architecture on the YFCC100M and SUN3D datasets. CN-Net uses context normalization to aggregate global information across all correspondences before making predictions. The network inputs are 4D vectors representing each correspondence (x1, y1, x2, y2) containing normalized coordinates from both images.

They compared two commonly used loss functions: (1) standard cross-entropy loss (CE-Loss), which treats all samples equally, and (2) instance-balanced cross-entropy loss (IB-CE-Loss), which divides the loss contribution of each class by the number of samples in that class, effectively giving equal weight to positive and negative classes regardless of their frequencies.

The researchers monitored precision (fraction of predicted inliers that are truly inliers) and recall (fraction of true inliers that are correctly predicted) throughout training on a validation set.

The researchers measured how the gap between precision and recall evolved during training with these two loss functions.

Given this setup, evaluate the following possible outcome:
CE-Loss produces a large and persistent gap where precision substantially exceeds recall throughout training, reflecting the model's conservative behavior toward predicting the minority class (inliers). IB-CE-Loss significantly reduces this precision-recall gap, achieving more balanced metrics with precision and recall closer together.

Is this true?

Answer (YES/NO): NO